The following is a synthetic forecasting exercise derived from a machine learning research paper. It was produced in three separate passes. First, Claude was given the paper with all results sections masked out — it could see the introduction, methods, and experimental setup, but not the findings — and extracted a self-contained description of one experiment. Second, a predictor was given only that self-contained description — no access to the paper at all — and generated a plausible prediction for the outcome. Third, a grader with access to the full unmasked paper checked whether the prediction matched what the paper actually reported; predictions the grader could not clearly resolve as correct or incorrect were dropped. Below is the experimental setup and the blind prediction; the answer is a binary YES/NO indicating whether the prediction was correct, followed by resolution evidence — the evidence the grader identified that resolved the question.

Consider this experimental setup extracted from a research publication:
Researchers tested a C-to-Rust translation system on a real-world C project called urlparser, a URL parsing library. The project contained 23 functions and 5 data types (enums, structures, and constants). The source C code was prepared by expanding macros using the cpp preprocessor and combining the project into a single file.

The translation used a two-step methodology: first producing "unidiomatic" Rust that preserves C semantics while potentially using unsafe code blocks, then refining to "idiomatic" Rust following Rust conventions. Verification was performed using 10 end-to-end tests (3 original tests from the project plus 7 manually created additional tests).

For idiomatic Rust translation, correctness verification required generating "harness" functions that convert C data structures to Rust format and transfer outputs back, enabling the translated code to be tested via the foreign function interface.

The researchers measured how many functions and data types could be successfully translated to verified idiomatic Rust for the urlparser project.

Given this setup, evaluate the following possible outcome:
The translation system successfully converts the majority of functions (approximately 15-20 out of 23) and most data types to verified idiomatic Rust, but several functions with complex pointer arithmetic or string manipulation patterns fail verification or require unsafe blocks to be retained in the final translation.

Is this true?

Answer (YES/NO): NO